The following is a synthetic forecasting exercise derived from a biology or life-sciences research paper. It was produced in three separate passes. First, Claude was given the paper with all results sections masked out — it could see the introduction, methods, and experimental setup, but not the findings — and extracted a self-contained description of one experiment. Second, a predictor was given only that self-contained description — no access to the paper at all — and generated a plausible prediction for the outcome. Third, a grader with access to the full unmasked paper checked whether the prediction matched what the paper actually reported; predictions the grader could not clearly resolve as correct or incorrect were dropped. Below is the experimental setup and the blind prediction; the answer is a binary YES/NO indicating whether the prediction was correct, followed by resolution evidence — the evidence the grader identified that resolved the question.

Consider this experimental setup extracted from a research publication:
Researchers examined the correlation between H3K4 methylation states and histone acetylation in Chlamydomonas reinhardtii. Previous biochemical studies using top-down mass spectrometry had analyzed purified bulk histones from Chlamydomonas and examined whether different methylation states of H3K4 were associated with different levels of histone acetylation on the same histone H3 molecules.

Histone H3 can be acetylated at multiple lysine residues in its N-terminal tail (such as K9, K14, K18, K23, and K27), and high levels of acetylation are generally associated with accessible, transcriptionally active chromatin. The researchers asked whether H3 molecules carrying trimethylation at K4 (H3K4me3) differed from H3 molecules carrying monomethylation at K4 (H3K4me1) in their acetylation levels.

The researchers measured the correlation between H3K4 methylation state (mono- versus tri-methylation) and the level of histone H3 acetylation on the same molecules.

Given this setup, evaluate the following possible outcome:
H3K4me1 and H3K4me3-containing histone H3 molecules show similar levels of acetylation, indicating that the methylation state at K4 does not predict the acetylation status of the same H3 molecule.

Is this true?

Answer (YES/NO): NO